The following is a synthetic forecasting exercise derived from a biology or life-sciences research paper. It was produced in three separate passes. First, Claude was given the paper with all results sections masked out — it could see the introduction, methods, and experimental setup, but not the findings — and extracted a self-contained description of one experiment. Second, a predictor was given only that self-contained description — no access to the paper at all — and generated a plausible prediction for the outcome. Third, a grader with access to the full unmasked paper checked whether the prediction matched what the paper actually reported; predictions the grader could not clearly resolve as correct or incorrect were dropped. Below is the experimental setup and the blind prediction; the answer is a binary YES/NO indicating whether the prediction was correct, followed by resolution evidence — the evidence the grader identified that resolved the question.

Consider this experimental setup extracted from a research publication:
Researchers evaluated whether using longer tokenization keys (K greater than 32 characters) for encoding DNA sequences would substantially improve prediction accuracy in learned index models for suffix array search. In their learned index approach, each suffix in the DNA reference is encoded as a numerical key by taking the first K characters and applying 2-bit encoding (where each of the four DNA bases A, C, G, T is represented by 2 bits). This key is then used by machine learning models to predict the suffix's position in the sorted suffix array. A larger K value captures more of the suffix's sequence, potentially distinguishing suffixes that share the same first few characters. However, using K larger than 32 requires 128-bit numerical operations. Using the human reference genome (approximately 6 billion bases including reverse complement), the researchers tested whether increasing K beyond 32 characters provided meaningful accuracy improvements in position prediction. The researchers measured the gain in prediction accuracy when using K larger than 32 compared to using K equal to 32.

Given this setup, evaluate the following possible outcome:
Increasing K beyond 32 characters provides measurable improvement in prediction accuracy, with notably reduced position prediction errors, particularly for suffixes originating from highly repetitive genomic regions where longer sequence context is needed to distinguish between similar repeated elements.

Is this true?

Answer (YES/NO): NO